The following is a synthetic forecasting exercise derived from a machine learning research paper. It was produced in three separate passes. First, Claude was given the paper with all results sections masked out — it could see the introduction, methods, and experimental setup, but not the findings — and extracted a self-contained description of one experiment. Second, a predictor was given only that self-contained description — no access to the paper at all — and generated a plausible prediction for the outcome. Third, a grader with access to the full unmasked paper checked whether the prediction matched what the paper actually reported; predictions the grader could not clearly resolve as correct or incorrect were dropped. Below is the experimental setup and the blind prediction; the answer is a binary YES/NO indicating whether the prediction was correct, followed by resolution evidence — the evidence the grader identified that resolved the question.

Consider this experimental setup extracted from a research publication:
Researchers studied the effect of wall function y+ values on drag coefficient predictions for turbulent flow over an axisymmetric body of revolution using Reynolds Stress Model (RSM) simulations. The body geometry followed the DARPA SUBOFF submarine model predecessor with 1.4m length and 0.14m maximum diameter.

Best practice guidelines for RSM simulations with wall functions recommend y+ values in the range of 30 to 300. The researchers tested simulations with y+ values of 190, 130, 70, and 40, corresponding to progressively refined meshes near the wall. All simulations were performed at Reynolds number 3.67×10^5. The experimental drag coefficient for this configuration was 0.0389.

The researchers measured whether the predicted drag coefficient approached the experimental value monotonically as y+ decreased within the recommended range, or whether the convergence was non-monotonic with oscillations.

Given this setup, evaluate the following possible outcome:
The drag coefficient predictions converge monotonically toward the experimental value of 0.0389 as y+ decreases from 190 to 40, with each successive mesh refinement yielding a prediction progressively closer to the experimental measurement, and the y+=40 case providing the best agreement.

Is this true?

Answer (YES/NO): YES